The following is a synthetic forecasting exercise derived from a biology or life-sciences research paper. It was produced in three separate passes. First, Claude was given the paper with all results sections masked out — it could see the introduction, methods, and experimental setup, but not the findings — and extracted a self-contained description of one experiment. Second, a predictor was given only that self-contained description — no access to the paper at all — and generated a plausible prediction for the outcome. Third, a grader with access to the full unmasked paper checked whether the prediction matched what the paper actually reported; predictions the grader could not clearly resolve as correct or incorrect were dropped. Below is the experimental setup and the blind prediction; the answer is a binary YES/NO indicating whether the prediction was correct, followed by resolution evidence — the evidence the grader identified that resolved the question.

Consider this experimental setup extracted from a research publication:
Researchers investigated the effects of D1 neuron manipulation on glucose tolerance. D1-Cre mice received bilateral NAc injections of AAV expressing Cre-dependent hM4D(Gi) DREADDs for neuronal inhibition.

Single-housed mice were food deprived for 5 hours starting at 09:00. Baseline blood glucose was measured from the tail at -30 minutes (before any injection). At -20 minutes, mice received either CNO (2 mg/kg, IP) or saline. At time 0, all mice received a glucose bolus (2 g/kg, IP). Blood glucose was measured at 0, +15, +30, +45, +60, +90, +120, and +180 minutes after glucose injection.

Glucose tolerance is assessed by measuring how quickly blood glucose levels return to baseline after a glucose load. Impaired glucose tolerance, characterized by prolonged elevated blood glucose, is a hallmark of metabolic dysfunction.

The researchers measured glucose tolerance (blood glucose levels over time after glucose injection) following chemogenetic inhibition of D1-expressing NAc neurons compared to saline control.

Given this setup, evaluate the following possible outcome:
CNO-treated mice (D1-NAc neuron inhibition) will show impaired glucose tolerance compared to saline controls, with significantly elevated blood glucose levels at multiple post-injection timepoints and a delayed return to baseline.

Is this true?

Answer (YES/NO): NO